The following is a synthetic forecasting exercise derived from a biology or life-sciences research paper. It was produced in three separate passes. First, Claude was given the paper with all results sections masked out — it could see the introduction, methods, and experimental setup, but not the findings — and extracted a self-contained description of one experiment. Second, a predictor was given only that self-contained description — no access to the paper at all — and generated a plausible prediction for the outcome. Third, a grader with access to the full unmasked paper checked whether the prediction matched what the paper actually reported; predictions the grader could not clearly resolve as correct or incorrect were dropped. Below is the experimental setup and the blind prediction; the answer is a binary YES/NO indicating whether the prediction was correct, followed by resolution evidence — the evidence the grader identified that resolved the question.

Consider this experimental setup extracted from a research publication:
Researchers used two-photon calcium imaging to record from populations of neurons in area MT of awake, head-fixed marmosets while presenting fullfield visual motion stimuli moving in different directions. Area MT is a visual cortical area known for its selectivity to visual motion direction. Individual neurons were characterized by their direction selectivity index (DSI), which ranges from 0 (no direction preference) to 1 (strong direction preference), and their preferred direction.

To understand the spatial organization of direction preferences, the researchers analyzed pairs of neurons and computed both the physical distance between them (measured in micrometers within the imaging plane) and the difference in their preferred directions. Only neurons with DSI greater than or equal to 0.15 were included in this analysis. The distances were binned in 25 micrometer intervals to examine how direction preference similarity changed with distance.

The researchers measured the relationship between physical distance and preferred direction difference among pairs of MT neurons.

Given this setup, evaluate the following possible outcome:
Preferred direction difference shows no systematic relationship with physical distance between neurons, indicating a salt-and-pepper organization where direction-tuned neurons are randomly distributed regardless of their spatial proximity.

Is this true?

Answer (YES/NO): NO